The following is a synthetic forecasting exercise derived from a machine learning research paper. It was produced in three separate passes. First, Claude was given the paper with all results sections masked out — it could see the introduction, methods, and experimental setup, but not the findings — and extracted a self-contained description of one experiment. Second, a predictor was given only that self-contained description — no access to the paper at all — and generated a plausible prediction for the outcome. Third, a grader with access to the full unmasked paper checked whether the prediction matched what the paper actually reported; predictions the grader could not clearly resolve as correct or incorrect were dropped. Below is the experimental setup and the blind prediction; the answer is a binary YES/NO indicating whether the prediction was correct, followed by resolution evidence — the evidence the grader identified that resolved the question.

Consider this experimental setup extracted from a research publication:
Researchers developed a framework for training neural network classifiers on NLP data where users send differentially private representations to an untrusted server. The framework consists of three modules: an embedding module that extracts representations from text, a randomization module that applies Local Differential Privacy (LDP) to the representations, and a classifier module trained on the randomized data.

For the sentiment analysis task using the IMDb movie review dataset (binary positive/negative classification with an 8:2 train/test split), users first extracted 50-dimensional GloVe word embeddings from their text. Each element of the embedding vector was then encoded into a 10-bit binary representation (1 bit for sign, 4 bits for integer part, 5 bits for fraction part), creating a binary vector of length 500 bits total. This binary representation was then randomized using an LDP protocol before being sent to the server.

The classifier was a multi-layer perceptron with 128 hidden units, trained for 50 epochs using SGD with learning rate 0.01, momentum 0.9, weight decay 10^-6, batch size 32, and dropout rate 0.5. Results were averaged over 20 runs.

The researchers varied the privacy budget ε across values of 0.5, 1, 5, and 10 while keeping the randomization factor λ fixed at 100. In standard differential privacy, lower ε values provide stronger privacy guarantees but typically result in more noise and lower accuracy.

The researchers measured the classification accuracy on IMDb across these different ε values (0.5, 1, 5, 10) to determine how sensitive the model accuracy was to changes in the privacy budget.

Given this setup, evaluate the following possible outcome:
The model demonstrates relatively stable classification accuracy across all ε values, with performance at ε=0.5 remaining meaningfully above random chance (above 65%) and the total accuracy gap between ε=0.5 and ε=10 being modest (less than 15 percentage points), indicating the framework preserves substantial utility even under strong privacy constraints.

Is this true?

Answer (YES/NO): YES